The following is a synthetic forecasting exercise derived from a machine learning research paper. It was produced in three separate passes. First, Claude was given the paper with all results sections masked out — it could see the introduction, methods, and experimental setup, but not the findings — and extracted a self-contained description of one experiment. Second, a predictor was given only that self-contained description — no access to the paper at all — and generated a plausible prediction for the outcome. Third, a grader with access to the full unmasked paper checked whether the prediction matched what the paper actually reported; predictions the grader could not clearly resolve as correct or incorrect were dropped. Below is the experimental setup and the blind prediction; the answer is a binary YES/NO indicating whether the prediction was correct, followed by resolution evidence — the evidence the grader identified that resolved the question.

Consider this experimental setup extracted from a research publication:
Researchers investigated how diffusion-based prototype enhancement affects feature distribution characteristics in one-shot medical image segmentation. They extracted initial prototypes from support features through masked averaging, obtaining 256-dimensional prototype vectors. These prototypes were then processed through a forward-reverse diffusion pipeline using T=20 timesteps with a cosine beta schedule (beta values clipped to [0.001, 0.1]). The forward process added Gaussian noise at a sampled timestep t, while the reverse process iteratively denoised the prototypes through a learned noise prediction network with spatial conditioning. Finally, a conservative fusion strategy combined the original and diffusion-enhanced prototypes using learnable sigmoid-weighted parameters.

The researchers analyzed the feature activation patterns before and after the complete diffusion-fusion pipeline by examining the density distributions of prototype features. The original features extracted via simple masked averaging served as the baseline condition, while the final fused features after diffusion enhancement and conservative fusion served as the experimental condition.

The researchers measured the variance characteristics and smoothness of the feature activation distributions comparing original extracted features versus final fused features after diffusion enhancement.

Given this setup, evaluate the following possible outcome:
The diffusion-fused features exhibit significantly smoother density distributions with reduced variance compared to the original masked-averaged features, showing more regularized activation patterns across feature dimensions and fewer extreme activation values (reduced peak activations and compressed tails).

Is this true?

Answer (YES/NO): YES